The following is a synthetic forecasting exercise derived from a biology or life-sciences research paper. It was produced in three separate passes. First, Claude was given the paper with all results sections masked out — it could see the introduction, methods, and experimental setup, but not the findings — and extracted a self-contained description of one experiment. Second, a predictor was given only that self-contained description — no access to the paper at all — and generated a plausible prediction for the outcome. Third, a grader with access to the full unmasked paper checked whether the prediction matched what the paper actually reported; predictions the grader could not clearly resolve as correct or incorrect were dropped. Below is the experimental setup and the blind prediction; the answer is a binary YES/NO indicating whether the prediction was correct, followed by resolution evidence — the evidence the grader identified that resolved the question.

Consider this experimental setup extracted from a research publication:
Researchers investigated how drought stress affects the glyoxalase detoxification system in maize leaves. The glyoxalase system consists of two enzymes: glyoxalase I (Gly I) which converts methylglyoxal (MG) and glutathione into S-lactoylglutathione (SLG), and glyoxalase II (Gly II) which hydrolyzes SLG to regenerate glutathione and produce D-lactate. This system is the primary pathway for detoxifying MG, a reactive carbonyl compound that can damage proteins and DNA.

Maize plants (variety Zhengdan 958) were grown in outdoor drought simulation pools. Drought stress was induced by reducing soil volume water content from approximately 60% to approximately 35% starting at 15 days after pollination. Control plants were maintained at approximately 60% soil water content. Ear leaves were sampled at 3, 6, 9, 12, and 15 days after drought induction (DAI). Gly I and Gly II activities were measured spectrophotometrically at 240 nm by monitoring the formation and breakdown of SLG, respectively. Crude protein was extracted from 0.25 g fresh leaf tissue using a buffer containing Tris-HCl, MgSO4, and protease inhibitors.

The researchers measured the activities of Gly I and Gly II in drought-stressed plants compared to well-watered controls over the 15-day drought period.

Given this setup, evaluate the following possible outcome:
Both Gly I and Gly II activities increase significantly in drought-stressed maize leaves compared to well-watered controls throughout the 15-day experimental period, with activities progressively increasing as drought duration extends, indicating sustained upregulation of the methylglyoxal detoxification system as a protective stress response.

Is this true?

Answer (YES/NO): NO